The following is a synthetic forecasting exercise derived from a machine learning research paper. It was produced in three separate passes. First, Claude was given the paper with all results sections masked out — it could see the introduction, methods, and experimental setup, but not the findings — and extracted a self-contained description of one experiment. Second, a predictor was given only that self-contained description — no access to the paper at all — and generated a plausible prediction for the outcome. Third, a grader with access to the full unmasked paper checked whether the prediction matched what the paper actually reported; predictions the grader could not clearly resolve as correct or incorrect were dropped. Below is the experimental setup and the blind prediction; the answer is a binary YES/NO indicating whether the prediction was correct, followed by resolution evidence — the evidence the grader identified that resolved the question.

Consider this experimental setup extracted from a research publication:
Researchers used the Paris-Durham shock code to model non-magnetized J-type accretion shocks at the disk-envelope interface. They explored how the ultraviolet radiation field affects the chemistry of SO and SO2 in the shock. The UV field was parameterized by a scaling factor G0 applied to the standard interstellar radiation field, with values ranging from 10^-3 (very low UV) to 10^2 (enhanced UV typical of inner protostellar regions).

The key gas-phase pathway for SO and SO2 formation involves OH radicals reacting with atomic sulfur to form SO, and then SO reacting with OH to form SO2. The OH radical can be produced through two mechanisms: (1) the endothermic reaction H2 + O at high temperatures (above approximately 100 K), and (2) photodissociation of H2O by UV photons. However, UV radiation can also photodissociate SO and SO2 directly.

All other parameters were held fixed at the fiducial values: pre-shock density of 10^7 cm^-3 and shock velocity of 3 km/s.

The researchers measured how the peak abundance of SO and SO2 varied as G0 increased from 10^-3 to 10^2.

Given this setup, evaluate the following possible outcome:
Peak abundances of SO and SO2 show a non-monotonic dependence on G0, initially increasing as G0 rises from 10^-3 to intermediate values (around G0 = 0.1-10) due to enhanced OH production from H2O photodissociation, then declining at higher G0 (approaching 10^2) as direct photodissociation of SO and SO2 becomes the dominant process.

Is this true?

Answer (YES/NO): NO